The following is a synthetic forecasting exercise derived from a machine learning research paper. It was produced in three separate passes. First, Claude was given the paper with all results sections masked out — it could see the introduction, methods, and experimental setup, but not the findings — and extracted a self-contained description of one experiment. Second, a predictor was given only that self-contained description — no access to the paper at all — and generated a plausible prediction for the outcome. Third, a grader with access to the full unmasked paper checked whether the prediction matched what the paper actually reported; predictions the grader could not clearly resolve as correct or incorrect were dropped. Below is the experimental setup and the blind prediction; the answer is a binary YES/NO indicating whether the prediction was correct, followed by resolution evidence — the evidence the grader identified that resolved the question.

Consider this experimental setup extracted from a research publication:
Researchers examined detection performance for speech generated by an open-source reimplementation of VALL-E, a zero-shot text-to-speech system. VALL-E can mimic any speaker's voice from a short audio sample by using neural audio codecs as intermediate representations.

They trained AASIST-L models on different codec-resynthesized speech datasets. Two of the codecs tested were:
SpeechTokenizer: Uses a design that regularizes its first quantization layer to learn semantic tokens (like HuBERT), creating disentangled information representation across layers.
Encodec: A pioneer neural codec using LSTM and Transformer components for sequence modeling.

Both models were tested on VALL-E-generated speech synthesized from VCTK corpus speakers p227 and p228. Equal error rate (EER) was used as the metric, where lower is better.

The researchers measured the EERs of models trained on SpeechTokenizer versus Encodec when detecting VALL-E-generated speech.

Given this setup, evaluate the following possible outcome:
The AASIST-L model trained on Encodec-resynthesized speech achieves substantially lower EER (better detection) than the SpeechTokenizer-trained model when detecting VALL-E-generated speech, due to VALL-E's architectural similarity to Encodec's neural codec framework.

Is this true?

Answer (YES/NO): NO